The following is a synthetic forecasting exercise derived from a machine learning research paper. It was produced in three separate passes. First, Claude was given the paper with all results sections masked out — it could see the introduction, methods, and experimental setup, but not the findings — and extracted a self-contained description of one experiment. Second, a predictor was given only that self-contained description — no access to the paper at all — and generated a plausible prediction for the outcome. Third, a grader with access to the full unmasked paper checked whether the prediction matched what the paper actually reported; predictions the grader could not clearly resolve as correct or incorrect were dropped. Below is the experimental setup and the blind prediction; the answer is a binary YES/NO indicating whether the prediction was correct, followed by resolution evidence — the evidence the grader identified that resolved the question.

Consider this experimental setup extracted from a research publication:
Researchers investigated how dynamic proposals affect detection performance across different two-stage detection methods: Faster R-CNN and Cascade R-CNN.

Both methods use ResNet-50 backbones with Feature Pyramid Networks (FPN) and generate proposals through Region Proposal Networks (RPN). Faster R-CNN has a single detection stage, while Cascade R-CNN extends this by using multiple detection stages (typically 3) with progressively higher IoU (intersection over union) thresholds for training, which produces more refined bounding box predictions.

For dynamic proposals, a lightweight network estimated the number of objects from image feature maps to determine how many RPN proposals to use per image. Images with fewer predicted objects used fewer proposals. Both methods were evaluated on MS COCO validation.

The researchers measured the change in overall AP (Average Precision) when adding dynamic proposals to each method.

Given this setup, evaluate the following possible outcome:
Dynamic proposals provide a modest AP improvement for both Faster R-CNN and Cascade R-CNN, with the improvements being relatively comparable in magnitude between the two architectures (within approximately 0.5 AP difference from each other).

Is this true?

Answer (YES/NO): NO